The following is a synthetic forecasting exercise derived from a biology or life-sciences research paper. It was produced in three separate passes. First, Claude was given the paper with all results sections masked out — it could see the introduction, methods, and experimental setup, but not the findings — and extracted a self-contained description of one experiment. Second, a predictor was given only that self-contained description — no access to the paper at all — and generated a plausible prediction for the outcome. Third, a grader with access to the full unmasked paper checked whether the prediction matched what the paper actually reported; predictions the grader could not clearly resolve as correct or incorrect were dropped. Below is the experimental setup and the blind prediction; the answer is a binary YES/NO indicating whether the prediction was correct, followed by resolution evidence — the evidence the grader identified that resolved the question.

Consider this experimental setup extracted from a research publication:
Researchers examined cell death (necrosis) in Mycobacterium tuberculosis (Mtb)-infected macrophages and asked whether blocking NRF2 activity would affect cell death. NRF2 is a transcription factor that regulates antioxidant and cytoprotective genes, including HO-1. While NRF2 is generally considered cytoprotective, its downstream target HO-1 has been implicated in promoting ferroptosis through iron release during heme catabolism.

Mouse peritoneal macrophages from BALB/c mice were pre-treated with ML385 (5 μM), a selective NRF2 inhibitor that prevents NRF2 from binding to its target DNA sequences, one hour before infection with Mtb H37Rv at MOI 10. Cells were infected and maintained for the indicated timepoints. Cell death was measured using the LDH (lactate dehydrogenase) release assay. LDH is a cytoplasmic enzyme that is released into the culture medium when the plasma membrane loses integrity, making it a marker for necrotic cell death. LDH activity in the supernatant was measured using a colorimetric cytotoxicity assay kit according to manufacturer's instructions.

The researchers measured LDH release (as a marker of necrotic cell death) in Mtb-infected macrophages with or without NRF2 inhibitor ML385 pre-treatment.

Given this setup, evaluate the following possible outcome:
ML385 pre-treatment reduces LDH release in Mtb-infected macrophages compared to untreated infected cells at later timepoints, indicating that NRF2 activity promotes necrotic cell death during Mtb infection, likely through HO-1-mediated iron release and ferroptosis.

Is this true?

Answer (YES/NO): YES